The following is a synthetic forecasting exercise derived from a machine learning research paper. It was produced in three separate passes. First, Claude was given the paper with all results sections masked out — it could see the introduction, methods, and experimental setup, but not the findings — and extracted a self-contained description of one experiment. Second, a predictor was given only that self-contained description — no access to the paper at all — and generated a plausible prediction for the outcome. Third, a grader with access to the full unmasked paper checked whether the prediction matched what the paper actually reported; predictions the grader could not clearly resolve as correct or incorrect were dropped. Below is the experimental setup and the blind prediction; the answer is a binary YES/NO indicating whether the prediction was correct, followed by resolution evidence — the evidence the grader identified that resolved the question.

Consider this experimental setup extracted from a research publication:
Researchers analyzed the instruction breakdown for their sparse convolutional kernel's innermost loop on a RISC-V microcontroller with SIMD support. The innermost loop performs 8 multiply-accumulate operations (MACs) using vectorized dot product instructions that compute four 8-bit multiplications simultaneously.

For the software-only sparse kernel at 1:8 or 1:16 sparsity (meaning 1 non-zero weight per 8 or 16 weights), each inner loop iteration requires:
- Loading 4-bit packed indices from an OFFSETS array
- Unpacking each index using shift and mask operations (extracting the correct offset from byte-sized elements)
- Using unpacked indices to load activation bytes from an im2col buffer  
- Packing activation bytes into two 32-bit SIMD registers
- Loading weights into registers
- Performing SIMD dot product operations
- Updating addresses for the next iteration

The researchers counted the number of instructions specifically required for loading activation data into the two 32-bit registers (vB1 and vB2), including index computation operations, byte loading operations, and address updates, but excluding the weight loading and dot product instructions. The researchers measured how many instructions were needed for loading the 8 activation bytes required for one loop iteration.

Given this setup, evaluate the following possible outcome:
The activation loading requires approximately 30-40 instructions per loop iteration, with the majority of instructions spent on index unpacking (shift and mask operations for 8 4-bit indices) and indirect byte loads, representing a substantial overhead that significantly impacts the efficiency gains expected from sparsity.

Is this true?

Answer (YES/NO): NO